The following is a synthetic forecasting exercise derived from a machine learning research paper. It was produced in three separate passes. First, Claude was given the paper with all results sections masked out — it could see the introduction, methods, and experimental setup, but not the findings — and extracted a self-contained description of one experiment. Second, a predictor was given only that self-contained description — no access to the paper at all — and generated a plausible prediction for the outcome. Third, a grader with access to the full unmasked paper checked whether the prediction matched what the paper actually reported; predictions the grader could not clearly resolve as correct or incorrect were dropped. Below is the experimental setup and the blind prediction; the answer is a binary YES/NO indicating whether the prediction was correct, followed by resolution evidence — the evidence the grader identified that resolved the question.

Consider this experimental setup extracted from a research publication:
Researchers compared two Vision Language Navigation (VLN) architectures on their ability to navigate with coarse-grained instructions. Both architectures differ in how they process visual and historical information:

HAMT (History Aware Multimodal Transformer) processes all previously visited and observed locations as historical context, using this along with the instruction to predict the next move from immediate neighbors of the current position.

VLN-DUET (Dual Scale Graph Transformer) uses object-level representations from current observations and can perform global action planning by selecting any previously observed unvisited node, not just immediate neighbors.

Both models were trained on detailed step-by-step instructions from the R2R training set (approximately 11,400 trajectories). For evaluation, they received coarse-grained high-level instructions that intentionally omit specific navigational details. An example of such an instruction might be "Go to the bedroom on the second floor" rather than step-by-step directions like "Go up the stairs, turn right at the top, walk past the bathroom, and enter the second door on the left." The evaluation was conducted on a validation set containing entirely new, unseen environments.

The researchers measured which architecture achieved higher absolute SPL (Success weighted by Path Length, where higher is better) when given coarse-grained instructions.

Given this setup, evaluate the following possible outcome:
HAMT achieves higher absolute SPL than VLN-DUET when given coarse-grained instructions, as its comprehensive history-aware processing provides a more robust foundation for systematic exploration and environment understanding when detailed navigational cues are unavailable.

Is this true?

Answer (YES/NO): NO